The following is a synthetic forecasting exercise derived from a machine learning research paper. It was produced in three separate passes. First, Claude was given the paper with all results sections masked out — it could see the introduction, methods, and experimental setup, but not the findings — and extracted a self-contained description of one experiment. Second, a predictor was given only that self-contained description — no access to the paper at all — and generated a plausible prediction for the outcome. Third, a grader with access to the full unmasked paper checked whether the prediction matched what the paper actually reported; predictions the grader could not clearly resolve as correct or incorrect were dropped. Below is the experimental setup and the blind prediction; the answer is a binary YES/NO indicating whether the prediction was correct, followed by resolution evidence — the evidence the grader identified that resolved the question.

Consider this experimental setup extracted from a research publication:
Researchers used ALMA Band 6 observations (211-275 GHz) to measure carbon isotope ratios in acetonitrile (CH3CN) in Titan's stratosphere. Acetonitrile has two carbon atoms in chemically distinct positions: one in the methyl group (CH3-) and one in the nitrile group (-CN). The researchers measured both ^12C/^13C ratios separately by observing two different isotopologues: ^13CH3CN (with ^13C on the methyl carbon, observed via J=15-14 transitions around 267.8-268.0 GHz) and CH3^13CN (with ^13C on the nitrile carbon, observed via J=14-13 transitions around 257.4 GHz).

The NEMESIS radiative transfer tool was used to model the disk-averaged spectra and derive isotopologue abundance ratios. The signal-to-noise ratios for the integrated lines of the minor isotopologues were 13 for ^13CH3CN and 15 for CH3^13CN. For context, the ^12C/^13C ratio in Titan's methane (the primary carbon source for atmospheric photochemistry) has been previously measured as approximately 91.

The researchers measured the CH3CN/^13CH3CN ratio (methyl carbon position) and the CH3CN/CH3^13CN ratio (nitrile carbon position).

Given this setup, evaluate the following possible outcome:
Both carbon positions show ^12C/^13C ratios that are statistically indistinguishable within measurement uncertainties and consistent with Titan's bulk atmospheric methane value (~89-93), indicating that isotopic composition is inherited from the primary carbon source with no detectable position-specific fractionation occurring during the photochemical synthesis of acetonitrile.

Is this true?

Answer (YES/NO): YES